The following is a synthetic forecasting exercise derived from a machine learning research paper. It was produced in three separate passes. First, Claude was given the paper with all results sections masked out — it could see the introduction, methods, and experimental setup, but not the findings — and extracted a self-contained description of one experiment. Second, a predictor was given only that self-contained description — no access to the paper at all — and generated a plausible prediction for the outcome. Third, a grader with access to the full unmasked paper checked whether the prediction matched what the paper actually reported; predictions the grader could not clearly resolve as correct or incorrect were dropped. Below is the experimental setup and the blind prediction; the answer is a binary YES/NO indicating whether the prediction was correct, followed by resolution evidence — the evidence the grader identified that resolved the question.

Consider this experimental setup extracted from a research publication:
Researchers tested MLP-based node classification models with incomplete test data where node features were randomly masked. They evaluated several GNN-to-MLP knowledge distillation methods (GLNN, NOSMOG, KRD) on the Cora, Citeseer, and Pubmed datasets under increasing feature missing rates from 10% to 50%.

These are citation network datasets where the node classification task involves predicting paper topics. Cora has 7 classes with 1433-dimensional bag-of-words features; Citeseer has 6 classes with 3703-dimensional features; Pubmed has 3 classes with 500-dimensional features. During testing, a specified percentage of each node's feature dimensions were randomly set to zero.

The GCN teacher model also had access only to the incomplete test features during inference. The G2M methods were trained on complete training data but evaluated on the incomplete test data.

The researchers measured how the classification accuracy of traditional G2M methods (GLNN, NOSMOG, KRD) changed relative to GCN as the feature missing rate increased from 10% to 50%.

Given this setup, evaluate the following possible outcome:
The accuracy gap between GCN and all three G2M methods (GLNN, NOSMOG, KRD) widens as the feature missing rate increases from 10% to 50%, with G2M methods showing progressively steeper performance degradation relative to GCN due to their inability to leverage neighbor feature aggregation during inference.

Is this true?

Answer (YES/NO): YES